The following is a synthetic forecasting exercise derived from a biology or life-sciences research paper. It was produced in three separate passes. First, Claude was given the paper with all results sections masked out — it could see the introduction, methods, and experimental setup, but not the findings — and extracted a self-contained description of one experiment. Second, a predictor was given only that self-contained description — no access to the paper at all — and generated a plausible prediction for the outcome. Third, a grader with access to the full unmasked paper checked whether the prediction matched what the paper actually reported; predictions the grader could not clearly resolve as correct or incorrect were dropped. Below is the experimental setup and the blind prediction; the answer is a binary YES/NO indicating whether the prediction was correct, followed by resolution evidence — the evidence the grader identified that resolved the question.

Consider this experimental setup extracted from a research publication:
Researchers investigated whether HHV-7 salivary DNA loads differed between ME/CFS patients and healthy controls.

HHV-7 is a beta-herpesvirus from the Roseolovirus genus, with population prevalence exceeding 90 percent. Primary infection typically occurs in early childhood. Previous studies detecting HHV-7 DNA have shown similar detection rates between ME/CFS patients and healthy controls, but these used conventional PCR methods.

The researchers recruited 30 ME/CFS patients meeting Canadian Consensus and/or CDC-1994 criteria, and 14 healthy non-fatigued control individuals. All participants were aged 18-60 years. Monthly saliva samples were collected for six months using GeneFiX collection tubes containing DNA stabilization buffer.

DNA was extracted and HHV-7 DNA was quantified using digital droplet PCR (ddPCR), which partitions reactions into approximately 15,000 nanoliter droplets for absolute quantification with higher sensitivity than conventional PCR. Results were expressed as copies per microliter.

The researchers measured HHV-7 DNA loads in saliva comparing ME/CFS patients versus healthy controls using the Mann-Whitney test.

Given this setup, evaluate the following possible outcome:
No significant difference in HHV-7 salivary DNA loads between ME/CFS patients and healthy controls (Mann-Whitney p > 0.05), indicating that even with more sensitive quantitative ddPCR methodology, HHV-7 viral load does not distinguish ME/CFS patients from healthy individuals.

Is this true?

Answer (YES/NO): NO